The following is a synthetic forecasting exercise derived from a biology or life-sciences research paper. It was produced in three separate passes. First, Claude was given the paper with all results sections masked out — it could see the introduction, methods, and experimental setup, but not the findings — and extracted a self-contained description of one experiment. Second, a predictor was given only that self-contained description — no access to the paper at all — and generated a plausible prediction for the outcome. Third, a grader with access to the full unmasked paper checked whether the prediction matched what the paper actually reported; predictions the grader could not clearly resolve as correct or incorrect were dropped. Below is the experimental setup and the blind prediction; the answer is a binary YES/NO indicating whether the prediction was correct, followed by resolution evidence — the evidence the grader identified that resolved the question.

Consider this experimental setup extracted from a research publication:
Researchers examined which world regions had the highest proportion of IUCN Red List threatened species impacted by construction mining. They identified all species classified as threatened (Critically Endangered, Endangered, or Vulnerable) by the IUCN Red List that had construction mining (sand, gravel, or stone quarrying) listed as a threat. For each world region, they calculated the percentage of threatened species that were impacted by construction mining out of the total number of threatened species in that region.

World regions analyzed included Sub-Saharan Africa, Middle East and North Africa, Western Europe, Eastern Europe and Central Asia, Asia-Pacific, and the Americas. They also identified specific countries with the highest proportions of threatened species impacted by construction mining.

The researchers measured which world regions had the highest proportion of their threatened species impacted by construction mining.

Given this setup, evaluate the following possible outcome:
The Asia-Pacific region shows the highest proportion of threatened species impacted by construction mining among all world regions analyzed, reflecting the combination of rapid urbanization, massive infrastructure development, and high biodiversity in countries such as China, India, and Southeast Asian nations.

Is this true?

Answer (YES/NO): NO